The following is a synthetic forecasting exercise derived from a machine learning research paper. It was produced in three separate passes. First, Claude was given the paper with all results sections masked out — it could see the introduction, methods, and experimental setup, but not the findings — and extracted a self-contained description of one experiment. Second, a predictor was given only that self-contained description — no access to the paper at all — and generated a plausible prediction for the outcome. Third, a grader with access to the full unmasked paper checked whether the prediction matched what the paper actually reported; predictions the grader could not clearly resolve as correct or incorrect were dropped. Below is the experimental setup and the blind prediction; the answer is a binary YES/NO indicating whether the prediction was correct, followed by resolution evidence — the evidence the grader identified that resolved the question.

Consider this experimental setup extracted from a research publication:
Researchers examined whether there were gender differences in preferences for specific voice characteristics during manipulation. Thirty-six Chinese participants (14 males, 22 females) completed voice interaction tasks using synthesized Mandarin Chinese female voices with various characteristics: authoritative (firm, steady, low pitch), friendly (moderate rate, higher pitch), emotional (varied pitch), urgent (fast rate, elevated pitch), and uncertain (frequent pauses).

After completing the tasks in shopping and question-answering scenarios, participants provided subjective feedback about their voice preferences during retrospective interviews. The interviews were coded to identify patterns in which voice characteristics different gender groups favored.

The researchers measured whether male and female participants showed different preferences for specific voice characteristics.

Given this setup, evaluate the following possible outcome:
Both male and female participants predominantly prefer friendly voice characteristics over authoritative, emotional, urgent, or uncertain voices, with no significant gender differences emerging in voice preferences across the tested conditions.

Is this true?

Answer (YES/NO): NO